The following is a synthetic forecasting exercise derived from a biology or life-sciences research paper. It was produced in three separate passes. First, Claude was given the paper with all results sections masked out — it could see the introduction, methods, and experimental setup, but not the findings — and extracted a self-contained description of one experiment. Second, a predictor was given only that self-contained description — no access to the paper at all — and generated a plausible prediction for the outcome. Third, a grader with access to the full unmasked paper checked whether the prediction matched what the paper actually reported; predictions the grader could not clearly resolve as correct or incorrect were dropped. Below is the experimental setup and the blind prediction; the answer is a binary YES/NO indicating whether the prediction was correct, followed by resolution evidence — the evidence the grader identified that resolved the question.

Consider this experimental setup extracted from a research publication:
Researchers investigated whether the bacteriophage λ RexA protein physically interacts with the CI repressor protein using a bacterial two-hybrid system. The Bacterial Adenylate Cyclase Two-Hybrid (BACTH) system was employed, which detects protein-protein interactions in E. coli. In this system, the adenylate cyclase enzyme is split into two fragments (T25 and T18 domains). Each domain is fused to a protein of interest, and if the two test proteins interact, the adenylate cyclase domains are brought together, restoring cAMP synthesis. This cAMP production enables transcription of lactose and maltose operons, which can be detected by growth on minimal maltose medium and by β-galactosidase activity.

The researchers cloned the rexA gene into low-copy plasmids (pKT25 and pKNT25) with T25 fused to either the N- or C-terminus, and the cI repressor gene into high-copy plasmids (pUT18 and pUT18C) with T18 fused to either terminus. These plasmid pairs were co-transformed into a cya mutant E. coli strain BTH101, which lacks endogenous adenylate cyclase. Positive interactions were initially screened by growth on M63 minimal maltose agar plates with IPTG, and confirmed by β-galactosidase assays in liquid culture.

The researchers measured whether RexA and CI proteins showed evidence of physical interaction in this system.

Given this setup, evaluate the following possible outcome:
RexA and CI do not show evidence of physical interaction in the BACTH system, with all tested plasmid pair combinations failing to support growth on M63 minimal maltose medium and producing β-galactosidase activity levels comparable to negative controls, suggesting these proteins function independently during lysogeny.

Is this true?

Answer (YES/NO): NO